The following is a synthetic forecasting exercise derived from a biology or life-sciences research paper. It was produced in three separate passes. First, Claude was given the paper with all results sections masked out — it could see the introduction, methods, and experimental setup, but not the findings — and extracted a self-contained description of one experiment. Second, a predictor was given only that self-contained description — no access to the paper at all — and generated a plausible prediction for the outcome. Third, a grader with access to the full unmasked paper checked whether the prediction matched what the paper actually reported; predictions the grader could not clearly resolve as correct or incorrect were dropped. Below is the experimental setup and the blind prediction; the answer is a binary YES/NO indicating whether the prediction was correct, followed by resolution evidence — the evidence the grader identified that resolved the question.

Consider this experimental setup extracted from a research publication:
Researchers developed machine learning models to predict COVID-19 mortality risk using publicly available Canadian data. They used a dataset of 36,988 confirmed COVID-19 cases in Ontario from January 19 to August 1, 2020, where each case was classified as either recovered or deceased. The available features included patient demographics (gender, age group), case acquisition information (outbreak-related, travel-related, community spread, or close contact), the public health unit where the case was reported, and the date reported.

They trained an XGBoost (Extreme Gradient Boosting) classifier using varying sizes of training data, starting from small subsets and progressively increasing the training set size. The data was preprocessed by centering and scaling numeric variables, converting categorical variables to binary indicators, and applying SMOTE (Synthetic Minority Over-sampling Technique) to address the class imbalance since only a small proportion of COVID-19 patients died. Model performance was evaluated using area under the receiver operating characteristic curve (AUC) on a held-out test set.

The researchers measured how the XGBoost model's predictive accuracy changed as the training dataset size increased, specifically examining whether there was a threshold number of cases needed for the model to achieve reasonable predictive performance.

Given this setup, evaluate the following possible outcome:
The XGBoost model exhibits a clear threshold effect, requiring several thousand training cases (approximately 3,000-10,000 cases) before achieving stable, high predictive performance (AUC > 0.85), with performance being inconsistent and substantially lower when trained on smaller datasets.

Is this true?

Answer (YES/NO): NO